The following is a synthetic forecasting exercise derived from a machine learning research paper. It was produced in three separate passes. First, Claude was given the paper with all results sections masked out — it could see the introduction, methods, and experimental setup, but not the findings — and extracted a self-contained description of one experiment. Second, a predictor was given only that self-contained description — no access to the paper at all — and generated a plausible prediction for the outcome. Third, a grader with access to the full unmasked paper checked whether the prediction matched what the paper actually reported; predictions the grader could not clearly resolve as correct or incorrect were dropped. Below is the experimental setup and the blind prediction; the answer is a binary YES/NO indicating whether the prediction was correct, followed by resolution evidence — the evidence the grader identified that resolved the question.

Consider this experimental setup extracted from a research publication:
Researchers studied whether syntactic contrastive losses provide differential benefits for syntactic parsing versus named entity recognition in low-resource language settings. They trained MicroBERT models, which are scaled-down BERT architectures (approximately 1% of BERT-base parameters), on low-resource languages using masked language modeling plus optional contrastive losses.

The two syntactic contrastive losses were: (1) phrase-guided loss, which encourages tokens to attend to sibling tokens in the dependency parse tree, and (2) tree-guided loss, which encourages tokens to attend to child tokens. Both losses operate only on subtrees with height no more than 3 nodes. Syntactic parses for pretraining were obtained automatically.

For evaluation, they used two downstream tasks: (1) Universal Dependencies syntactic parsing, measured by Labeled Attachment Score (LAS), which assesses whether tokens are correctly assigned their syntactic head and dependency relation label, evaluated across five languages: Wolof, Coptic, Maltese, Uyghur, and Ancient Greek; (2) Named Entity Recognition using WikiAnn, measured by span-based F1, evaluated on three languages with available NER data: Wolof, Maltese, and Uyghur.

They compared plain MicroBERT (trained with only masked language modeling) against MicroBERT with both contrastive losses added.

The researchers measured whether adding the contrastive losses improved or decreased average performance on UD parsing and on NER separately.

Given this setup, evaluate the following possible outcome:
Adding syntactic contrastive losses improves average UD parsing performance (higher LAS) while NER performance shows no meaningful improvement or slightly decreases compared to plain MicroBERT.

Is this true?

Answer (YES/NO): NO